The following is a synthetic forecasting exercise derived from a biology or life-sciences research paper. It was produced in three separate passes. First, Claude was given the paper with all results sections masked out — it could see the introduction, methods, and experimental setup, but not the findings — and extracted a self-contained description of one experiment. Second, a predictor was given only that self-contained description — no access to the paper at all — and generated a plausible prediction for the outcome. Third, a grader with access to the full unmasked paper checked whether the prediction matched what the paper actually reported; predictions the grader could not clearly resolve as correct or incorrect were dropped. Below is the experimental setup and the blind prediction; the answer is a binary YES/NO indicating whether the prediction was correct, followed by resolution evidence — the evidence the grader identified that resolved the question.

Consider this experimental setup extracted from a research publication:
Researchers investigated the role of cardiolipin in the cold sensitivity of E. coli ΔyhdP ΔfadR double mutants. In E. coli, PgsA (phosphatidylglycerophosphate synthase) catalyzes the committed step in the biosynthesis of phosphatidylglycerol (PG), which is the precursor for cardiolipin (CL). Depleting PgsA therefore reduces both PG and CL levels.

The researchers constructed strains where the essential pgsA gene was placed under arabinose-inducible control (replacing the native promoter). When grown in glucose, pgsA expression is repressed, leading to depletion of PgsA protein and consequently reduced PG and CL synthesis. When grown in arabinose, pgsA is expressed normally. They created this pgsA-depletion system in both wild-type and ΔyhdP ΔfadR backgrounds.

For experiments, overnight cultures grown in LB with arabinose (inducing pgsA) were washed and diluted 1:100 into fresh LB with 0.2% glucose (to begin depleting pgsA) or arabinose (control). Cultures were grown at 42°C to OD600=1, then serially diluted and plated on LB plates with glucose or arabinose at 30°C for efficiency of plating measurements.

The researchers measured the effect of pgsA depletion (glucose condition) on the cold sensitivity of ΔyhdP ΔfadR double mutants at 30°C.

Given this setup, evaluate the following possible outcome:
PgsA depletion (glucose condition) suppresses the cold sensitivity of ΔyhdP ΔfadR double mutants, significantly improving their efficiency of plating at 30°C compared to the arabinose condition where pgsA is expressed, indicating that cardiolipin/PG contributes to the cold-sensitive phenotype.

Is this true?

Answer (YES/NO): NO